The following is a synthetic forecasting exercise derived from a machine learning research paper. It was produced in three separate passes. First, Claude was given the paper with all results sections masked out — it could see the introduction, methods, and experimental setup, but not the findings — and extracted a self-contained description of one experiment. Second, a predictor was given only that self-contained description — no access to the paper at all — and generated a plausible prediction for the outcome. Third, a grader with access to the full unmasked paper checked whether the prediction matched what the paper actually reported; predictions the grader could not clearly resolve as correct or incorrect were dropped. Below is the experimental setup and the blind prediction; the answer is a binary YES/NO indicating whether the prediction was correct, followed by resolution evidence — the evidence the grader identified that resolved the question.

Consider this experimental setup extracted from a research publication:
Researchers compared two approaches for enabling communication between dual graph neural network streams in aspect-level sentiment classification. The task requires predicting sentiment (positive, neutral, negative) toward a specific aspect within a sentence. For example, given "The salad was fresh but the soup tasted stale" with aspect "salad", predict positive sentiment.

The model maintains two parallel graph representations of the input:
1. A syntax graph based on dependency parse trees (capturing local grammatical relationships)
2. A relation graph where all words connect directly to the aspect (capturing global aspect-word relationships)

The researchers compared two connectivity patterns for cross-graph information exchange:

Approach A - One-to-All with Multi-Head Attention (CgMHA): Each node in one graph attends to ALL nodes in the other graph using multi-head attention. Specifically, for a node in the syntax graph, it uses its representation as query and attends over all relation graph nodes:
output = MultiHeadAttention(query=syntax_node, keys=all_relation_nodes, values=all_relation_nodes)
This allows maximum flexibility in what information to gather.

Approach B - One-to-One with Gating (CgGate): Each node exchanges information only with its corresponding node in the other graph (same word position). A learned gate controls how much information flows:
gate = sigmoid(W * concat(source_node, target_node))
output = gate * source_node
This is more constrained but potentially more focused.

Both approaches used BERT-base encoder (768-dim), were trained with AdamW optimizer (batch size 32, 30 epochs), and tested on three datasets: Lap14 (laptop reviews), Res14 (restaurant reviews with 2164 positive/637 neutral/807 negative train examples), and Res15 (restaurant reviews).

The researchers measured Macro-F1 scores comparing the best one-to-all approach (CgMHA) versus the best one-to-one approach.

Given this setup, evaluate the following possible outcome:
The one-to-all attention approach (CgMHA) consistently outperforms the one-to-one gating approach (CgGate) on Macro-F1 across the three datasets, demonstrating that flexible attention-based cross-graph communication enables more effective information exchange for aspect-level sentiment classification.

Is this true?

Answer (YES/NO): NO